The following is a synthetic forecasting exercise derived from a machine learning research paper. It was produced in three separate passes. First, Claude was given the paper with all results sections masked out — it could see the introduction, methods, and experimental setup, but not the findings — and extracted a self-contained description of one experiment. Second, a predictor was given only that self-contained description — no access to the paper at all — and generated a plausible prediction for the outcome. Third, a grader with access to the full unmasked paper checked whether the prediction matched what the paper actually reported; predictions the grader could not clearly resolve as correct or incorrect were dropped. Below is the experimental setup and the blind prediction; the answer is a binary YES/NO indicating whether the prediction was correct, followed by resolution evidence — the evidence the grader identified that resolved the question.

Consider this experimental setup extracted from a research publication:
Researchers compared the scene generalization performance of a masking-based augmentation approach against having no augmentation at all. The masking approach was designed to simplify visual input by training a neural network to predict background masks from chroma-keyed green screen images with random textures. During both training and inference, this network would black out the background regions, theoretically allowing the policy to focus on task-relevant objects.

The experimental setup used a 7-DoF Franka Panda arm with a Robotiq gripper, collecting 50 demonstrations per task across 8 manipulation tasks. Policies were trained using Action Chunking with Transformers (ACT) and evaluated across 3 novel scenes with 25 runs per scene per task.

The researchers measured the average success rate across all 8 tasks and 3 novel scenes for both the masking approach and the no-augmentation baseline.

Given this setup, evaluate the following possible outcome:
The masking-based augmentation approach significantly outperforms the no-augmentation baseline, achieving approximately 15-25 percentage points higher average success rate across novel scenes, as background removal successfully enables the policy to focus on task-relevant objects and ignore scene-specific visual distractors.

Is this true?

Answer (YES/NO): NO